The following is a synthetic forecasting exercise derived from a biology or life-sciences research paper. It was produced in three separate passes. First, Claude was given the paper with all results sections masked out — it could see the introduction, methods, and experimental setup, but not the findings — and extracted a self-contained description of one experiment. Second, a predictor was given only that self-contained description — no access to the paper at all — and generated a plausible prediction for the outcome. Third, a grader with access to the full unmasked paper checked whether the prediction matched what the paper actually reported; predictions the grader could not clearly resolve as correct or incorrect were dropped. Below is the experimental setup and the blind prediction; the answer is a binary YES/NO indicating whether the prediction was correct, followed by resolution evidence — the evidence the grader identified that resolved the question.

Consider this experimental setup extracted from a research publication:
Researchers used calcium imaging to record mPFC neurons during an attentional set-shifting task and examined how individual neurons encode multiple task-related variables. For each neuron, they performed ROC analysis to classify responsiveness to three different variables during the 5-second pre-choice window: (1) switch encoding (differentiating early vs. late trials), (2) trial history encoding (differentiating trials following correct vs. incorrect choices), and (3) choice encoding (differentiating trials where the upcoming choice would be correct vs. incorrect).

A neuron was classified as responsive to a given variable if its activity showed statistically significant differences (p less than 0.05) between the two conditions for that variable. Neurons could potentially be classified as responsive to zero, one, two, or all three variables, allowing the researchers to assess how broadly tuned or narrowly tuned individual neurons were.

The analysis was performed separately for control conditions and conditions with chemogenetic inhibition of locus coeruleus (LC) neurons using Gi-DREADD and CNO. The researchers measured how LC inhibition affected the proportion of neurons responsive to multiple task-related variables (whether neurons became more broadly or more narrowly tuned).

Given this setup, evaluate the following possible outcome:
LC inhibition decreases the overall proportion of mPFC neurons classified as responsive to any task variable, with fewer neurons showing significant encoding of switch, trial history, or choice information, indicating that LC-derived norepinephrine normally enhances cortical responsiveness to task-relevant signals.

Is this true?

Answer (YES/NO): NO